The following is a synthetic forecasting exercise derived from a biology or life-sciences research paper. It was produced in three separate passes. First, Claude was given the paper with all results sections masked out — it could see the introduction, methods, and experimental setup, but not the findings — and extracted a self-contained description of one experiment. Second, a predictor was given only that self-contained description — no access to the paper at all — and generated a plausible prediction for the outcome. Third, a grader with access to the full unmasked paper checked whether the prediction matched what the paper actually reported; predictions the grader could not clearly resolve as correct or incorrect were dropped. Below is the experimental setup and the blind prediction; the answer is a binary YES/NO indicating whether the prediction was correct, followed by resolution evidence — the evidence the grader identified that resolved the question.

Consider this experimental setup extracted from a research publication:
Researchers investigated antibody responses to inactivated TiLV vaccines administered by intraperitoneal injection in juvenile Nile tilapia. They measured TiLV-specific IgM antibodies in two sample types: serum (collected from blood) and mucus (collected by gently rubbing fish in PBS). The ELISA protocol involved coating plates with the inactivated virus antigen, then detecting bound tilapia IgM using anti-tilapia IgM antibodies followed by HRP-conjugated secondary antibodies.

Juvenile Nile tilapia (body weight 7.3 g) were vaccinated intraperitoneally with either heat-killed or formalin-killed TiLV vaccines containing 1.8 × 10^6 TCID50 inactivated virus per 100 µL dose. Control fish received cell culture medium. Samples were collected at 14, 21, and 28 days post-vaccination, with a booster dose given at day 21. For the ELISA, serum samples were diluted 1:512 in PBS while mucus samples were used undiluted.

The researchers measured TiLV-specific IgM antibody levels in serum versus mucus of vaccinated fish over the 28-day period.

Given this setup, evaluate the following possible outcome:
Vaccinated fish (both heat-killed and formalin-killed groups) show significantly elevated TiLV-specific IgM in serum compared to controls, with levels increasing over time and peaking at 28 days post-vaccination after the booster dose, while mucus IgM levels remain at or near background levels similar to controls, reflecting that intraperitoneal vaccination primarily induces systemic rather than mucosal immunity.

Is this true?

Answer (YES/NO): NO